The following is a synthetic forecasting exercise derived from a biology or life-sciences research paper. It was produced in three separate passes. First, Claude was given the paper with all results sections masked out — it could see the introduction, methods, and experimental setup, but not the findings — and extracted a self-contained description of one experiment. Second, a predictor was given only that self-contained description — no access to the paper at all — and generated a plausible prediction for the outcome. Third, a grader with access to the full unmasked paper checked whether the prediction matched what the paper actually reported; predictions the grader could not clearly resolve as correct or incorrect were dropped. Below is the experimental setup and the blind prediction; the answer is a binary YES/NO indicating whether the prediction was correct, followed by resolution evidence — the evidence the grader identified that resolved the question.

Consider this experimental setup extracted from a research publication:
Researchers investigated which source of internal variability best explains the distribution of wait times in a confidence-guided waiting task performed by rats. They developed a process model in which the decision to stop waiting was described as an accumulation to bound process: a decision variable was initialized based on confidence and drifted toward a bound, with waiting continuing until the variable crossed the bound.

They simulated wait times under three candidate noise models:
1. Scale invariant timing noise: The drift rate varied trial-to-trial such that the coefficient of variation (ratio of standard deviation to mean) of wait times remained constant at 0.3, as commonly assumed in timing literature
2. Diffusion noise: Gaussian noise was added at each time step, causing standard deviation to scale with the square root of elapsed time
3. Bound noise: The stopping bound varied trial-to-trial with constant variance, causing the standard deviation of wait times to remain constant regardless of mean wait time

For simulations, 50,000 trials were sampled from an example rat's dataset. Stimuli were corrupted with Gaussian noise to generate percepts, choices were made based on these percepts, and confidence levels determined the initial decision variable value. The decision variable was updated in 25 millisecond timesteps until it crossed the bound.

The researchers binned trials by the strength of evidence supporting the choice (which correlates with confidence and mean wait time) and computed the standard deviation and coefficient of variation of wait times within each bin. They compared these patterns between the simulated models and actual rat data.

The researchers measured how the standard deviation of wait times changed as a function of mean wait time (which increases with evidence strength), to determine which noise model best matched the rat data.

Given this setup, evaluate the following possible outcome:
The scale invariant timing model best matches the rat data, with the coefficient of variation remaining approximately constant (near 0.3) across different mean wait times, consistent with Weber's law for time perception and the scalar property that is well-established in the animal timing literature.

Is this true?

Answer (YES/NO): NO